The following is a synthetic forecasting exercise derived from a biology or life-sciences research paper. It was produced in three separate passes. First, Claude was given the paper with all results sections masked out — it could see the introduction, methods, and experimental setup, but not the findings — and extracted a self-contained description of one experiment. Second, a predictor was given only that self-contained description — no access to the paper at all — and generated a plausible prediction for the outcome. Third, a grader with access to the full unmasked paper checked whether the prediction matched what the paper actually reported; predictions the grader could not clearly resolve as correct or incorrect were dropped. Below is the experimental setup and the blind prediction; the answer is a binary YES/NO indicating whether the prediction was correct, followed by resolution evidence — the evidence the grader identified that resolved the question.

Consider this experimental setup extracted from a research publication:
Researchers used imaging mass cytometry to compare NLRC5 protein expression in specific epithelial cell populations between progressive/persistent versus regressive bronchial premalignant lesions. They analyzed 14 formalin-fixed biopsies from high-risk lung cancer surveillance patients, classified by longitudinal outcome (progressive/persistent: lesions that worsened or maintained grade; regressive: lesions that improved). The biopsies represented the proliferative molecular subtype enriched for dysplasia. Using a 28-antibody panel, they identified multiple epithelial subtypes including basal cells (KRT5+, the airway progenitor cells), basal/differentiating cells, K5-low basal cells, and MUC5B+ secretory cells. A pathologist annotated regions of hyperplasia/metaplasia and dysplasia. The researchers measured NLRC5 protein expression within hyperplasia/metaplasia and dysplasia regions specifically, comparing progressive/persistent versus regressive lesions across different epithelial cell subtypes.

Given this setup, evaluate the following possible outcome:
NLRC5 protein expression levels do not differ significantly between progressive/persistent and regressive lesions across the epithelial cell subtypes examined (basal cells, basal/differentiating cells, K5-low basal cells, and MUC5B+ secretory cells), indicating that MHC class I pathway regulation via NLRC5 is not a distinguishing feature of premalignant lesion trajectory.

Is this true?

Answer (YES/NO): NO